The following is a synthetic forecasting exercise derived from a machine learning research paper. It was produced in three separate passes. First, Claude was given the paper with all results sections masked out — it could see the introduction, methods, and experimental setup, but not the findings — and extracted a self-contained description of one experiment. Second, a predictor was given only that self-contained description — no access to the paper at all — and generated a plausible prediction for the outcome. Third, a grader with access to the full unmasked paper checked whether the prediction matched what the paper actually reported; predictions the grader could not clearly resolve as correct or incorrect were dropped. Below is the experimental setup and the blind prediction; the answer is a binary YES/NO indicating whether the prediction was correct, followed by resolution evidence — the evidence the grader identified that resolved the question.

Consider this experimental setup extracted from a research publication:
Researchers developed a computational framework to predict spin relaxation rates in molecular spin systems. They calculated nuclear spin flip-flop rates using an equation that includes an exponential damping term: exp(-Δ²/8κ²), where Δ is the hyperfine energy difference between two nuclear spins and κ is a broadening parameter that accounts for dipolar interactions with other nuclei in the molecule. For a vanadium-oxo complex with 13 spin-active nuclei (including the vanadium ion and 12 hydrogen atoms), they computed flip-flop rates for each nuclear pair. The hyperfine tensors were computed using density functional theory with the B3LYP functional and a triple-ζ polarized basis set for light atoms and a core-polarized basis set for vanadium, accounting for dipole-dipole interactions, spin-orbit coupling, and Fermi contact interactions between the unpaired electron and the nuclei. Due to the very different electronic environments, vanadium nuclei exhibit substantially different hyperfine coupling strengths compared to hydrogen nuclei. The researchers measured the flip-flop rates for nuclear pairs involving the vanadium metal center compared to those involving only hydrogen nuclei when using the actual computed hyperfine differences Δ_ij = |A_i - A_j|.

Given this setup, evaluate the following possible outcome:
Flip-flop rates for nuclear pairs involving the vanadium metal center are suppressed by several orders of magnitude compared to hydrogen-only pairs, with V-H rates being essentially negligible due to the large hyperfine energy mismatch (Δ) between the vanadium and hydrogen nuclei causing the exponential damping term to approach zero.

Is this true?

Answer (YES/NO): YES